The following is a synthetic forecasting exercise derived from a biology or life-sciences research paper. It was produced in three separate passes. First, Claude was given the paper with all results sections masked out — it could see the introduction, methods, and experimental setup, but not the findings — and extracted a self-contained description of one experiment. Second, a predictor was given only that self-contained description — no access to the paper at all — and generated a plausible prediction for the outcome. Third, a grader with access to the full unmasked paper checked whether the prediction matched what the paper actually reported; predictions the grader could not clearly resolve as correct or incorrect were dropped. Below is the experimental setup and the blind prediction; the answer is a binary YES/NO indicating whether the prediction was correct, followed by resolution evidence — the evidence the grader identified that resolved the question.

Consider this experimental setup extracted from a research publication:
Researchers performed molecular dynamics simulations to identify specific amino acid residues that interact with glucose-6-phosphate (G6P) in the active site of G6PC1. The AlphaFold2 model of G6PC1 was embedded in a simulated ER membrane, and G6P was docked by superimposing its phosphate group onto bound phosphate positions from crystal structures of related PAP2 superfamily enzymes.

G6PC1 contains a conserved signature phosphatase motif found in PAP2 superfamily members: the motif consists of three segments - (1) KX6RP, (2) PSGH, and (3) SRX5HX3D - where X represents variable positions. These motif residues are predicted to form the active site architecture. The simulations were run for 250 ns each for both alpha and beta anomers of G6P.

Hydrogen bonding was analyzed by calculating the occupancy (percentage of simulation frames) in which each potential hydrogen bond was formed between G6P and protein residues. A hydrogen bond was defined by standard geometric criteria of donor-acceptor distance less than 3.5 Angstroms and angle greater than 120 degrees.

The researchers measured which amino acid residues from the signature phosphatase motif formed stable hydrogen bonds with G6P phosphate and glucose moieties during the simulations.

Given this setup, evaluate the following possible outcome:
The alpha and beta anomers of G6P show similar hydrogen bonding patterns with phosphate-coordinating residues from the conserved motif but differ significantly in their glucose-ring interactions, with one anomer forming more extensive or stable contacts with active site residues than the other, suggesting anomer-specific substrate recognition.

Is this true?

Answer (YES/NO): NO